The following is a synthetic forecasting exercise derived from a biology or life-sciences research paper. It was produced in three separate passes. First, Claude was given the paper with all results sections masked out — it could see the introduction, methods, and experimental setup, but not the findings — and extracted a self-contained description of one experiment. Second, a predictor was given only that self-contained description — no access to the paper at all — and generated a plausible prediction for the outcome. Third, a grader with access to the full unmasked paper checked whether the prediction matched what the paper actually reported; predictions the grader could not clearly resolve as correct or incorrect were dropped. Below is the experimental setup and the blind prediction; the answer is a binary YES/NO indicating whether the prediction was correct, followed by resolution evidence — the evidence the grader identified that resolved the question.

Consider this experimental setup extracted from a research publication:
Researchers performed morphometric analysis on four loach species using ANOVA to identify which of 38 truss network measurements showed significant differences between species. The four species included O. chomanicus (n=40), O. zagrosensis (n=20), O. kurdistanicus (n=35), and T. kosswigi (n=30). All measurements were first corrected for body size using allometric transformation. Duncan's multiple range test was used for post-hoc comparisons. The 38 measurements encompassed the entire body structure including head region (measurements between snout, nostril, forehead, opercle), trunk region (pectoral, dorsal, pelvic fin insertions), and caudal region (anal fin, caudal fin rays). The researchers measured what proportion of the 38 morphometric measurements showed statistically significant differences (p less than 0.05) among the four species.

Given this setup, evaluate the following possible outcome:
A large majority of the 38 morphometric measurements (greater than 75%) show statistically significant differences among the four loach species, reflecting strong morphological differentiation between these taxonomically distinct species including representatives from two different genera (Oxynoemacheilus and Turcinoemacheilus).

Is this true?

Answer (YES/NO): YES